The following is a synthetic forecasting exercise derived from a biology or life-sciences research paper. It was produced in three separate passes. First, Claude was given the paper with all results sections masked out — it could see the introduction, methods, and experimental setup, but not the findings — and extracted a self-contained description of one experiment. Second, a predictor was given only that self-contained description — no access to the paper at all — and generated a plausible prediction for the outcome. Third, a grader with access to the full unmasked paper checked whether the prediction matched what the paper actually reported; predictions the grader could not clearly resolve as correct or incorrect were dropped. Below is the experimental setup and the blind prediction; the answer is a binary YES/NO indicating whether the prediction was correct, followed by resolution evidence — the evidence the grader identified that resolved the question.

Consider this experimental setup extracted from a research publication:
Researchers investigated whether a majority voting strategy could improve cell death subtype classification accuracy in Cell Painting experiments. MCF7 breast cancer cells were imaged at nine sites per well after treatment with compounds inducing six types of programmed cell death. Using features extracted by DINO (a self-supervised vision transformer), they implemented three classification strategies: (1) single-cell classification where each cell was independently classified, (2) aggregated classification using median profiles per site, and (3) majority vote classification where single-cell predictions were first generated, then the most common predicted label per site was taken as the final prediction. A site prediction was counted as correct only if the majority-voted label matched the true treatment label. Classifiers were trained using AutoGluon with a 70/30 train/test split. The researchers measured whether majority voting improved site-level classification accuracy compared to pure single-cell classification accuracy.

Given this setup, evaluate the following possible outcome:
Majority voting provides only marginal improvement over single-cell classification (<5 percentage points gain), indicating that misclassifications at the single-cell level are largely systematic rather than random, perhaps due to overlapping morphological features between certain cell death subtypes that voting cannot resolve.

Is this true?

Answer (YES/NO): NO